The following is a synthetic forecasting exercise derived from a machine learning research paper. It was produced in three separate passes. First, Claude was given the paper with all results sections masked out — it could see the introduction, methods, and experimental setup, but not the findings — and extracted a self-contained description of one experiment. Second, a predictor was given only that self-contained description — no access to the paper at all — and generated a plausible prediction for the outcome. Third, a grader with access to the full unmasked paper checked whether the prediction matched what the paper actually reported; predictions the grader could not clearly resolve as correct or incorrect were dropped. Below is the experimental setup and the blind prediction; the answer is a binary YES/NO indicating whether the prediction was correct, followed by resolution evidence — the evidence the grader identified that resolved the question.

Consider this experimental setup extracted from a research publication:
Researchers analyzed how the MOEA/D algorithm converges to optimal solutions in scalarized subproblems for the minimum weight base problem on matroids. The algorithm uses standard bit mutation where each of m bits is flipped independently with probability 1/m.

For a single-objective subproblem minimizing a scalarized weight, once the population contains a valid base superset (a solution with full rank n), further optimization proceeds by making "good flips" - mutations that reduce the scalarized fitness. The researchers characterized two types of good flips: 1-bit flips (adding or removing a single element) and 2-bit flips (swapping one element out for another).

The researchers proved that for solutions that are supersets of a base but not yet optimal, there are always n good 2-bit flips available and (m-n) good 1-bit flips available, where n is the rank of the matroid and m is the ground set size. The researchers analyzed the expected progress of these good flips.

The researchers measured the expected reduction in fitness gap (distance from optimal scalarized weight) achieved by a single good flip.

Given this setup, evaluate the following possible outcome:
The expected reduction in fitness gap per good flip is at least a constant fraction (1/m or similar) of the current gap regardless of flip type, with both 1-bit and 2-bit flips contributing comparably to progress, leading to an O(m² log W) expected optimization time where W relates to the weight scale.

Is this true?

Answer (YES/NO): YES